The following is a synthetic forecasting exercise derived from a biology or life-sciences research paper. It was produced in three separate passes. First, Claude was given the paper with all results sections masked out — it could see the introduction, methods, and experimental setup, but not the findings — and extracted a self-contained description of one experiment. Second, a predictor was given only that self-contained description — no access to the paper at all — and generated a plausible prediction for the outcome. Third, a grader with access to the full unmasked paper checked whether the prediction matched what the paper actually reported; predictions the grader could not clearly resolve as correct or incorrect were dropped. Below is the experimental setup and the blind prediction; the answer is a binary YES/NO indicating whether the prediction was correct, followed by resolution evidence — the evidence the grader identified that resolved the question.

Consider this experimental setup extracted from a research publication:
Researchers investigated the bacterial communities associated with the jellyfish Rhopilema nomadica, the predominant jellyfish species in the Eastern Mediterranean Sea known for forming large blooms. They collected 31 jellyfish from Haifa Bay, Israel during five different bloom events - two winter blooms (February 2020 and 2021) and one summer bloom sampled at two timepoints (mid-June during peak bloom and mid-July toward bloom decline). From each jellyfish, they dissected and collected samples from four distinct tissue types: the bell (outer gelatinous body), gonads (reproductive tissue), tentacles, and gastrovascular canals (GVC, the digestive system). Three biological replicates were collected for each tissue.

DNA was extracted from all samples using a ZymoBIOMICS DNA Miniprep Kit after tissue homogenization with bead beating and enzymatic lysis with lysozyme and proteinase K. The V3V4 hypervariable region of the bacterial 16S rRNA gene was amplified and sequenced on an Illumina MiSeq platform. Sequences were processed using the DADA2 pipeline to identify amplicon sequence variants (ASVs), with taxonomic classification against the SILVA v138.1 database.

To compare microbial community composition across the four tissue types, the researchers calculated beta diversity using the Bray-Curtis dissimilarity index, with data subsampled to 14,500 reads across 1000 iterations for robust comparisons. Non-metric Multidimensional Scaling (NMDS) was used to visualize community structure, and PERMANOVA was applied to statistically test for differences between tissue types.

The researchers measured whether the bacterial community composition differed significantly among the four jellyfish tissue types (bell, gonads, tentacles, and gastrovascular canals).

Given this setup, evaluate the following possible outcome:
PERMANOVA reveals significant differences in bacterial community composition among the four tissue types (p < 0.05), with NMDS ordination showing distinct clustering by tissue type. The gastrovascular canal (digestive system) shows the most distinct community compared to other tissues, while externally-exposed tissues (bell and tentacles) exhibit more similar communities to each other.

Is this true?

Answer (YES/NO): NO